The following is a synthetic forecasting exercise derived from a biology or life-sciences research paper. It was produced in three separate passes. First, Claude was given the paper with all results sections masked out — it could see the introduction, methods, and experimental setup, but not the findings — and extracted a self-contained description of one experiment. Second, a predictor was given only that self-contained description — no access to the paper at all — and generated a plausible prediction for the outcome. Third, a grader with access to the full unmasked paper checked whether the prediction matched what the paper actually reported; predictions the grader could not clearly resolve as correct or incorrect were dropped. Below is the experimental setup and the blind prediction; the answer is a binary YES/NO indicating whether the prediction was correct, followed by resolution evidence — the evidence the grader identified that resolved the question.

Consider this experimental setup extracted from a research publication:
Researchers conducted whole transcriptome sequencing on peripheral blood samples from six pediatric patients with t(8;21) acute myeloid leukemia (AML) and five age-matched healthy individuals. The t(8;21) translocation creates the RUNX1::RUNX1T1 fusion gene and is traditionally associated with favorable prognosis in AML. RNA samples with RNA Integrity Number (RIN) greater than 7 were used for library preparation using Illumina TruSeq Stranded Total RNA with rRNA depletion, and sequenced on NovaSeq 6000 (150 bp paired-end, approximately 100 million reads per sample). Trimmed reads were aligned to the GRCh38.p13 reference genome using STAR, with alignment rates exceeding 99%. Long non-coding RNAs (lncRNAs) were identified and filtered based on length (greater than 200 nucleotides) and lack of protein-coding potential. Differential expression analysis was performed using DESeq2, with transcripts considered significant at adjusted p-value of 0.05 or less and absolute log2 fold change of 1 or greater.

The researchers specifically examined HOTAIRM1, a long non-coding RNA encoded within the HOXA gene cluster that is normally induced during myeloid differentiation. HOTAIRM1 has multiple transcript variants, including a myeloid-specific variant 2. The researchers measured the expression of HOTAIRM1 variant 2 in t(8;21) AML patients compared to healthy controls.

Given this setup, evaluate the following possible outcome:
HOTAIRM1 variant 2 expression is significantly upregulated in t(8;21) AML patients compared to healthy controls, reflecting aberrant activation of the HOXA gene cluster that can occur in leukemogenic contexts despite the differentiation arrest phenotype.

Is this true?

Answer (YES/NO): NO